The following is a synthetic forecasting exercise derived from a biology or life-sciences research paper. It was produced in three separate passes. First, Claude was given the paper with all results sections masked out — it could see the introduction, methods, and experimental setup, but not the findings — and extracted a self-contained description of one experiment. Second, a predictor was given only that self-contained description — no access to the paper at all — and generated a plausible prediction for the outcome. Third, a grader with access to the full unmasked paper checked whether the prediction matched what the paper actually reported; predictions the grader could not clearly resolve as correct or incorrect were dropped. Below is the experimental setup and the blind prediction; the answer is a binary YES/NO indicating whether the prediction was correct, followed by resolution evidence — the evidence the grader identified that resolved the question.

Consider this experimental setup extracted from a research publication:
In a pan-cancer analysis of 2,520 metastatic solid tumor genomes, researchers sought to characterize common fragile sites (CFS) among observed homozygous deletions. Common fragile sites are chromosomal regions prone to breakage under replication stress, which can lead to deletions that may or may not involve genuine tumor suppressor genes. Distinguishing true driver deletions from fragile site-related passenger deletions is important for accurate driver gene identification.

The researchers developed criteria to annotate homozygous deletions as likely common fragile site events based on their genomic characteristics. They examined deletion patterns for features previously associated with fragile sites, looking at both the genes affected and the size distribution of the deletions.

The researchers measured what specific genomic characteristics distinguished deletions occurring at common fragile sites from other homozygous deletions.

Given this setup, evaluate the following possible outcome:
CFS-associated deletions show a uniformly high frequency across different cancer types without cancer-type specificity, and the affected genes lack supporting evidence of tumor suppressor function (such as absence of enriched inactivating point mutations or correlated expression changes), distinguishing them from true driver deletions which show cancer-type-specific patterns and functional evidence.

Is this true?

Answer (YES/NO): NO